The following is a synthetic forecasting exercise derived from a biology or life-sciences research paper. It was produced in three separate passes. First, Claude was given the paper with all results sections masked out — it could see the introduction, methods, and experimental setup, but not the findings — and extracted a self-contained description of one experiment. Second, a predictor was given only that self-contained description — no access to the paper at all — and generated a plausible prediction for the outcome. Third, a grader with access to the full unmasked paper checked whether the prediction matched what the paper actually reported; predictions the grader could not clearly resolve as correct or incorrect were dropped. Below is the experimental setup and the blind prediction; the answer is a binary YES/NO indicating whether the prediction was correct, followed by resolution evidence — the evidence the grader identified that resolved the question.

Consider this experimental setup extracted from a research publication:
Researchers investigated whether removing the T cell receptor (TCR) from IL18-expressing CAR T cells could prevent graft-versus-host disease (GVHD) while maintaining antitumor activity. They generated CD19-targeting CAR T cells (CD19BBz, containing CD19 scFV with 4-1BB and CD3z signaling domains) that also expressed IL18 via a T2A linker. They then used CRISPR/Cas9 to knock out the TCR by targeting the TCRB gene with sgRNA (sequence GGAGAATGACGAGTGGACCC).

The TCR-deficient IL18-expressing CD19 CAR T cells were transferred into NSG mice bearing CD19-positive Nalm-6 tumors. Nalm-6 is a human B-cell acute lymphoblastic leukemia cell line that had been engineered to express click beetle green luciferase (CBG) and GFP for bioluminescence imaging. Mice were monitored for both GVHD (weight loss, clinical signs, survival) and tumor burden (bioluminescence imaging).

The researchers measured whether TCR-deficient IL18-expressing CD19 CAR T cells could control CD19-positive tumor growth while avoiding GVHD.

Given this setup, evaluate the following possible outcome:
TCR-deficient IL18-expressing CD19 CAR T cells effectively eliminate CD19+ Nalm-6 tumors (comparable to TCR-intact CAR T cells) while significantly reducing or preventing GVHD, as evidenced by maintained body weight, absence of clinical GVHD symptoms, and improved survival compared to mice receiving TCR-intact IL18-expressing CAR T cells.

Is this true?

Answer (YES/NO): YES